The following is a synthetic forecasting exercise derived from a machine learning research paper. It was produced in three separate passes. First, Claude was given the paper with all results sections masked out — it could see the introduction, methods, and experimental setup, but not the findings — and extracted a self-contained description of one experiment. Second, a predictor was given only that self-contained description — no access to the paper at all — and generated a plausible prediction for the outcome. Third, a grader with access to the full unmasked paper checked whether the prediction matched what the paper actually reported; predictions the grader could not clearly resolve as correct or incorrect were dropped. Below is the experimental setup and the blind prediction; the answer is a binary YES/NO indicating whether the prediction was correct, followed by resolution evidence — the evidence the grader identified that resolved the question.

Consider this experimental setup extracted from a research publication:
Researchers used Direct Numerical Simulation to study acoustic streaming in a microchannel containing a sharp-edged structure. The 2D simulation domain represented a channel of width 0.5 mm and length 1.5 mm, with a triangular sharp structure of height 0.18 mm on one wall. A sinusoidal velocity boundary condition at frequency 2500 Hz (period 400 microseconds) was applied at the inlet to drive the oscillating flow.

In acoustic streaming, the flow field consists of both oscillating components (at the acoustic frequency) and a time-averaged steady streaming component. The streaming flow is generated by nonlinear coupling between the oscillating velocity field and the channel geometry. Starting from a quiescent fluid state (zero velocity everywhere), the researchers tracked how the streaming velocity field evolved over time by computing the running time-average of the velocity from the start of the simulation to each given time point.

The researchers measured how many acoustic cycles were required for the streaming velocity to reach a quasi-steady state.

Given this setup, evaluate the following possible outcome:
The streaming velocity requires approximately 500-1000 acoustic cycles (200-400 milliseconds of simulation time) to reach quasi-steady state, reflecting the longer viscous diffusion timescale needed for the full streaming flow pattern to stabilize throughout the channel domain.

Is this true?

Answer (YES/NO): NO